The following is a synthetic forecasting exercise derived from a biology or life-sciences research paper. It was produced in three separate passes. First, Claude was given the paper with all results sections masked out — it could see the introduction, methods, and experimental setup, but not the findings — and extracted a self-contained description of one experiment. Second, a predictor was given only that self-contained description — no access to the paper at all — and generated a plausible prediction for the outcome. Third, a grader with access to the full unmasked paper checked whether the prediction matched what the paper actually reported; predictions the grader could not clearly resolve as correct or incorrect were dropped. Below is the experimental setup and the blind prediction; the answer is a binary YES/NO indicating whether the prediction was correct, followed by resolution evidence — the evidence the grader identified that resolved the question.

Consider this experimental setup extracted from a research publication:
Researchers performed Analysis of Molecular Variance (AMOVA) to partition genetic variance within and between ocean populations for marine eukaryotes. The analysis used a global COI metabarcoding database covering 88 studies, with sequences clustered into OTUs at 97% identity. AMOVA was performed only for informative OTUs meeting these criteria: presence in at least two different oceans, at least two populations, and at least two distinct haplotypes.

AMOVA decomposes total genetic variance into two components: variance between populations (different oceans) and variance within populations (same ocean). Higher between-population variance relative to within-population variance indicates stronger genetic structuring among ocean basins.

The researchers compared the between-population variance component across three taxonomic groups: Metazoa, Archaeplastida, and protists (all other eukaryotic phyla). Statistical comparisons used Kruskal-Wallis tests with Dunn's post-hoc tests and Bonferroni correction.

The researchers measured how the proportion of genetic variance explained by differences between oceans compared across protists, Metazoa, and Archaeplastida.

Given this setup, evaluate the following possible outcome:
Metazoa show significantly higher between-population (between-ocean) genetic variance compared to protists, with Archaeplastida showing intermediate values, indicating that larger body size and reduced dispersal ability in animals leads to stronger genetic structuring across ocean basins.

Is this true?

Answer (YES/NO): NO